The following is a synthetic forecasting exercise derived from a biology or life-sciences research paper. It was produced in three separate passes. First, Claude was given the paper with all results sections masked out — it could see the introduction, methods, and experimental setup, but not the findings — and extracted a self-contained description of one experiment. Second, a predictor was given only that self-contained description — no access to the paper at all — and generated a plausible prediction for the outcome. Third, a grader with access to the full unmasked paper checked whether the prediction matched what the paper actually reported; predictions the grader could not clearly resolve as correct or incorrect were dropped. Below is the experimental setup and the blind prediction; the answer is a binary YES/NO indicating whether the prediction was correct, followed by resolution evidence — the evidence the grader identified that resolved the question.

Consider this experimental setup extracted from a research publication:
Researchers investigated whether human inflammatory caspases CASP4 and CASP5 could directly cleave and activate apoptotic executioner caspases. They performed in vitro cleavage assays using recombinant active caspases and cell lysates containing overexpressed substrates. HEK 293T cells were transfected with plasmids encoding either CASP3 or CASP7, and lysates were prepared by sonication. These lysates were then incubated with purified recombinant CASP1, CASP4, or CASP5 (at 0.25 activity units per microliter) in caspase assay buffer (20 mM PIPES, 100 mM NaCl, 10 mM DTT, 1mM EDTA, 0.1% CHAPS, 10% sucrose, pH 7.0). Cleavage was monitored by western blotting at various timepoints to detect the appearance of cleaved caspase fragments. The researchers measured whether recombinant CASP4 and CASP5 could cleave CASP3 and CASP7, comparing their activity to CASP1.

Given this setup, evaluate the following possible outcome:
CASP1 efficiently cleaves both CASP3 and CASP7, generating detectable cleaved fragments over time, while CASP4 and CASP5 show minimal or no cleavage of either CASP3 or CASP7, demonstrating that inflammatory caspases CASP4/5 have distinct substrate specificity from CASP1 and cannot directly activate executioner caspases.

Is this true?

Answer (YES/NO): NO